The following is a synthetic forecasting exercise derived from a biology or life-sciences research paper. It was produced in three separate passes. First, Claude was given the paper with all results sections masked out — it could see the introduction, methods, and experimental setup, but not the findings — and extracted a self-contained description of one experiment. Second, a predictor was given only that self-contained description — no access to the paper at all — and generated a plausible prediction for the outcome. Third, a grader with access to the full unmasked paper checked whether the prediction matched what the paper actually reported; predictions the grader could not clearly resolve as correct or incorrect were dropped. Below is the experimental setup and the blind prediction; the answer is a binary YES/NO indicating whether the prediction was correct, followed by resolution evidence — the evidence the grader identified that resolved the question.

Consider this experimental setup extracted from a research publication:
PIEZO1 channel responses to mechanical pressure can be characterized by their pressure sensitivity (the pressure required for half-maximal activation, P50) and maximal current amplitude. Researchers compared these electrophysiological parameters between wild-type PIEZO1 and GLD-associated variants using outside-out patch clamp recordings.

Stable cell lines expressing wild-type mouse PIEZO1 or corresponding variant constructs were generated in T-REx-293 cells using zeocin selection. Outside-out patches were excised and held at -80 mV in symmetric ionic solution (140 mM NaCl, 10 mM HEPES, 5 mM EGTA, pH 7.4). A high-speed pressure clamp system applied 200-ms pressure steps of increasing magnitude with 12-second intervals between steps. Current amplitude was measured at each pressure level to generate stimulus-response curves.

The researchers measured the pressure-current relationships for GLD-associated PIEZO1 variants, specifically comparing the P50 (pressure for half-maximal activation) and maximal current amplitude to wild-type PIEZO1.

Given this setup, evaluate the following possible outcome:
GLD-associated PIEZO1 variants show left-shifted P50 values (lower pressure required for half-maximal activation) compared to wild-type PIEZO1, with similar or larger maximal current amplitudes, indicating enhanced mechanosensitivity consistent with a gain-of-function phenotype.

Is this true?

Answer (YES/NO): NO